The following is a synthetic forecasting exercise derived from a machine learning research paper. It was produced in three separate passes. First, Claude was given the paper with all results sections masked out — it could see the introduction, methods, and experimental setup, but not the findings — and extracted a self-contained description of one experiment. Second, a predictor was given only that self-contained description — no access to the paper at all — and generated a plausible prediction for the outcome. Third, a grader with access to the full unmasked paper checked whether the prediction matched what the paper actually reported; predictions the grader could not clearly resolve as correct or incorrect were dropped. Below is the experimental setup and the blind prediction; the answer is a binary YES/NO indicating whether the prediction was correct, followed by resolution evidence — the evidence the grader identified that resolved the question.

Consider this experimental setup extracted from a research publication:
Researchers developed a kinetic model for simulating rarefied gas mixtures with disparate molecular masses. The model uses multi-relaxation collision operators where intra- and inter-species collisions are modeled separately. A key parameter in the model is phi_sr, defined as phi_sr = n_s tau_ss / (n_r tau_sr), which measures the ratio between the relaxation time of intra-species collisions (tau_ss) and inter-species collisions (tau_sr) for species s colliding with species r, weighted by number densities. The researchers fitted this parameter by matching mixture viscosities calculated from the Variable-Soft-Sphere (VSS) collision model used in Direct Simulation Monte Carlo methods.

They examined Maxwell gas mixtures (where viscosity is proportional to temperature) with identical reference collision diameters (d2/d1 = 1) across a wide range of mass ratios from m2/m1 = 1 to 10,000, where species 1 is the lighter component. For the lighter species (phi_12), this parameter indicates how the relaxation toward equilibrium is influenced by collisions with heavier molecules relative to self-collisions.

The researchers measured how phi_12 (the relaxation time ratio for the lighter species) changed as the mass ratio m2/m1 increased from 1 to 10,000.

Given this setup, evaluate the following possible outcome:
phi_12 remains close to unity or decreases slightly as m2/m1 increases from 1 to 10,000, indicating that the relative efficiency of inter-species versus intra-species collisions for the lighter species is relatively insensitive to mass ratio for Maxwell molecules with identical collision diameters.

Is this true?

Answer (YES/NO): NO